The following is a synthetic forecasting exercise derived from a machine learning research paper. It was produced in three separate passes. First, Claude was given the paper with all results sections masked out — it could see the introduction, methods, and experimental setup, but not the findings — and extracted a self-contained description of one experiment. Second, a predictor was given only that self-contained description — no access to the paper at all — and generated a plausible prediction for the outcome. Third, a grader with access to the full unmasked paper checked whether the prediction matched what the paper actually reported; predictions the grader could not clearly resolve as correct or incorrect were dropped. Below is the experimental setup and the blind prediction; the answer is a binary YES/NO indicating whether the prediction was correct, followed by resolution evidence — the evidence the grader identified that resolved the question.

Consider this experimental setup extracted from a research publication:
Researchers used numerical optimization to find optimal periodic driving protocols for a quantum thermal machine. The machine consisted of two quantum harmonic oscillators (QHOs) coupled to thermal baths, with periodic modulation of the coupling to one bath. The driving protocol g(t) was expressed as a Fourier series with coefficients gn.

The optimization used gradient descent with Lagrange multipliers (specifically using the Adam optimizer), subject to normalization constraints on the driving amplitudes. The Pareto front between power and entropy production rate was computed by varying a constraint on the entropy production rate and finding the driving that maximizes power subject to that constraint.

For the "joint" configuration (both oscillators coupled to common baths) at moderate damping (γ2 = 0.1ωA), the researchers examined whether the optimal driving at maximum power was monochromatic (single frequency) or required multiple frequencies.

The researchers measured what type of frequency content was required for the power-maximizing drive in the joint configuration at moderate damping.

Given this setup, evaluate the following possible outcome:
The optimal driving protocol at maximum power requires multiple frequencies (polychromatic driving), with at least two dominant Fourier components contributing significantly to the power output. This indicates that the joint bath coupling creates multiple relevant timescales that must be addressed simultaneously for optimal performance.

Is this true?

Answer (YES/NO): NO